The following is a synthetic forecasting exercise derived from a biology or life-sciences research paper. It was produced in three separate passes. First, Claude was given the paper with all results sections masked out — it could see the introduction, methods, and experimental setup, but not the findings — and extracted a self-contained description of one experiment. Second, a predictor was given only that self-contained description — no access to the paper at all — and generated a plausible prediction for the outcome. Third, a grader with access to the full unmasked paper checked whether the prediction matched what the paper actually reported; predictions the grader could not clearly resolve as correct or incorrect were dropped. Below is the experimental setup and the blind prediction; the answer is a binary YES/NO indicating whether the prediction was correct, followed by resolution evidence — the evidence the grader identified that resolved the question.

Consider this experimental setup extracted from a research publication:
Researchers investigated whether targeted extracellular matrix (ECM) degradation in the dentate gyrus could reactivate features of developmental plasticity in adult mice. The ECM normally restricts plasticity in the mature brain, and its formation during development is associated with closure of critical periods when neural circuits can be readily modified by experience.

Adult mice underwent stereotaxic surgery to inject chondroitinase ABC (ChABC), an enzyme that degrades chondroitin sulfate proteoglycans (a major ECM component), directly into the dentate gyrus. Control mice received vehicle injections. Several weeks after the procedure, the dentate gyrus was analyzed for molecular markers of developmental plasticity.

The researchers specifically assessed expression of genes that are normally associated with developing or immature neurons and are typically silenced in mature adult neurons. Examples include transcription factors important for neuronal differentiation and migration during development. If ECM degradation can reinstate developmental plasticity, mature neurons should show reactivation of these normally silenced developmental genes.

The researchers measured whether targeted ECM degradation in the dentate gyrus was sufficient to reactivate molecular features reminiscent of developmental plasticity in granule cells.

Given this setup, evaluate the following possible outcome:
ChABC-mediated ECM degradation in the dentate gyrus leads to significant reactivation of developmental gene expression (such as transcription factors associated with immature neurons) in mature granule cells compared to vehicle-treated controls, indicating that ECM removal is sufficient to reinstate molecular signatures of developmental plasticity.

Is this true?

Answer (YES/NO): YES